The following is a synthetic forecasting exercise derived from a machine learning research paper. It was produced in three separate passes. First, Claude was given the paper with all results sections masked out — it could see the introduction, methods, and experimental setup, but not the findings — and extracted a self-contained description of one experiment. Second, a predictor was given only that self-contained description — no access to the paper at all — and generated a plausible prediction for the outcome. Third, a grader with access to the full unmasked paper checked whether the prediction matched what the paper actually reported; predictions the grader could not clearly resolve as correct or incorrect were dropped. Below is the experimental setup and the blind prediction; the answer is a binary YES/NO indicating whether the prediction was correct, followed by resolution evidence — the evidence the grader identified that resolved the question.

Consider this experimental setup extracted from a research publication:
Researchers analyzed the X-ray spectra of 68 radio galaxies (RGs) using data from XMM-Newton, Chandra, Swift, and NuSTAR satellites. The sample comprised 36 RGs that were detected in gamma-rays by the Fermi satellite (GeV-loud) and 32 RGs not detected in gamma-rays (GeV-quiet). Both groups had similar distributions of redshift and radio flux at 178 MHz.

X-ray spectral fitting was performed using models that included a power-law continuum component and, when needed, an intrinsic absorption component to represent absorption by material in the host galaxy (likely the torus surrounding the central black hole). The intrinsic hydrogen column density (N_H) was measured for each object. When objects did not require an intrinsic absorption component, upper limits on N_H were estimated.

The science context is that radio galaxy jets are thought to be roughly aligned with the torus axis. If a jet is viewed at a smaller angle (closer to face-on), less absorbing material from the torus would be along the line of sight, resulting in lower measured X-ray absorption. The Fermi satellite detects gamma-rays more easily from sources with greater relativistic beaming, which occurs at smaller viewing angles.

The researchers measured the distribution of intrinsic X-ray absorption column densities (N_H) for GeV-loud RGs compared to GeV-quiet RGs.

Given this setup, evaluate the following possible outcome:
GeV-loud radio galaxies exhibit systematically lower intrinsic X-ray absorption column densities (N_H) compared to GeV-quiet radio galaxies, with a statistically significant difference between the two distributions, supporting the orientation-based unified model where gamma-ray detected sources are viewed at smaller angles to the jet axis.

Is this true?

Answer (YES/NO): YES